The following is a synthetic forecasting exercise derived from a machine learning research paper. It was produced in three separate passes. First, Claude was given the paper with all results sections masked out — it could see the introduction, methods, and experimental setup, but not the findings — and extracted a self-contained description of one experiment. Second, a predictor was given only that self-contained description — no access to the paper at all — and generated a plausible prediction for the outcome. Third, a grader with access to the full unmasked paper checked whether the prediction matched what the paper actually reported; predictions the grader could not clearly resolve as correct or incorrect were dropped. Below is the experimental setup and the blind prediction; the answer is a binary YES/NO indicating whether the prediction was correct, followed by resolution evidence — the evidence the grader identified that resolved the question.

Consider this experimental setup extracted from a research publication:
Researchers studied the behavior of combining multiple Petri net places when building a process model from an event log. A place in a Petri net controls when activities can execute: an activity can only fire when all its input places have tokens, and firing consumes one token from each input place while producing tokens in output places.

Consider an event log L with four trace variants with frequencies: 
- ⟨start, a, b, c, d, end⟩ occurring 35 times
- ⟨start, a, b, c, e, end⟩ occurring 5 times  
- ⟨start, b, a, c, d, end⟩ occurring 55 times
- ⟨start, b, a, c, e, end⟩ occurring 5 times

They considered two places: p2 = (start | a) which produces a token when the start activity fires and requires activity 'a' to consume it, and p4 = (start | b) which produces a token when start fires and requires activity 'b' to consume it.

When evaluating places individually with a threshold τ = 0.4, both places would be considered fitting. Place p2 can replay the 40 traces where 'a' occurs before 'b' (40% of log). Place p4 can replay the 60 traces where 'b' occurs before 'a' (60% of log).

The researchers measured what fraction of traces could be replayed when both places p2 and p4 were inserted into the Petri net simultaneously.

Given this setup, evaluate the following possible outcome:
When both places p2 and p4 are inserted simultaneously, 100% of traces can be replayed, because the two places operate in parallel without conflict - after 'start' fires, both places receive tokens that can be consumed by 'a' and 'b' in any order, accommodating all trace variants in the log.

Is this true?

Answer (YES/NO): NO